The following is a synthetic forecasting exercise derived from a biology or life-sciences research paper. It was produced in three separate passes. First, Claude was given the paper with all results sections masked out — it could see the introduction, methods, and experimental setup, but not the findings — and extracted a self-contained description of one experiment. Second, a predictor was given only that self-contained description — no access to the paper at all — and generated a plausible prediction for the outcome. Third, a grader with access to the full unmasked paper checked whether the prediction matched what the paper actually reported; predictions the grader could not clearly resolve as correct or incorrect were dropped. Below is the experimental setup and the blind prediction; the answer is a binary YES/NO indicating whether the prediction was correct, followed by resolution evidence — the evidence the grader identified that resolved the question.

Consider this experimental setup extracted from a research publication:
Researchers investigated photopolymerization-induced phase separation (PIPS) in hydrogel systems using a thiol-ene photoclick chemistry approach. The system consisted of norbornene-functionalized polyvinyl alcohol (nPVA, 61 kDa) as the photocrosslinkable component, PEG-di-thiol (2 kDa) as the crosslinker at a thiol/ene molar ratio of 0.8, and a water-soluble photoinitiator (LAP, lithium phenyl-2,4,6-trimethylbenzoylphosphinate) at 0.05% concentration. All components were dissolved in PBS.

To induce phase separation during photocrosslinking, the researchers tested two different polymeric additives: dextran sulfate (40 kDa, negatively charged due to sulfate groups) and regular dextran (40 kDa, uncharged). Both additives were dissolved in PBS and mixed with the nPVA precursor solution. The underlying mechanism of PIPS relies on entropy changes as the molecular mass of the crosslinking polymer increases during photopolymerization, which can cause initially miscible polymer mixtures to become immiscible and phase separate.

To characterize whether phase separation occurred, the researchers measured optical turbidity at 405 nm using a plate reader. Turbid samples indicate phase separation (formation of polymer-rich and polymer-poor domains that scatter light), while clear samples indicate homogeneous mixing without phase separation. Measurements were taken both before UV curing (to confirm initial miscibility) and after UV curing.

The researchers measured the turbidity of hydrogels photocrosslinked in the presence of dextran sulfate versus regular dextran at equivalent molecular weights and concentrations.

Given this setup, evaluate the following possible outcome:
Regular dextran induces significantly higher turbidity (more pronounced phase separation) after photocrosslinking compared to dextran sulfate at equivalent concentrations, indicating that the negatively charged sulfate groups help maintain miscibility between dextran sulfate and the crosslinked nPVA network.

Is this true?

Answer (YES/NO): NO